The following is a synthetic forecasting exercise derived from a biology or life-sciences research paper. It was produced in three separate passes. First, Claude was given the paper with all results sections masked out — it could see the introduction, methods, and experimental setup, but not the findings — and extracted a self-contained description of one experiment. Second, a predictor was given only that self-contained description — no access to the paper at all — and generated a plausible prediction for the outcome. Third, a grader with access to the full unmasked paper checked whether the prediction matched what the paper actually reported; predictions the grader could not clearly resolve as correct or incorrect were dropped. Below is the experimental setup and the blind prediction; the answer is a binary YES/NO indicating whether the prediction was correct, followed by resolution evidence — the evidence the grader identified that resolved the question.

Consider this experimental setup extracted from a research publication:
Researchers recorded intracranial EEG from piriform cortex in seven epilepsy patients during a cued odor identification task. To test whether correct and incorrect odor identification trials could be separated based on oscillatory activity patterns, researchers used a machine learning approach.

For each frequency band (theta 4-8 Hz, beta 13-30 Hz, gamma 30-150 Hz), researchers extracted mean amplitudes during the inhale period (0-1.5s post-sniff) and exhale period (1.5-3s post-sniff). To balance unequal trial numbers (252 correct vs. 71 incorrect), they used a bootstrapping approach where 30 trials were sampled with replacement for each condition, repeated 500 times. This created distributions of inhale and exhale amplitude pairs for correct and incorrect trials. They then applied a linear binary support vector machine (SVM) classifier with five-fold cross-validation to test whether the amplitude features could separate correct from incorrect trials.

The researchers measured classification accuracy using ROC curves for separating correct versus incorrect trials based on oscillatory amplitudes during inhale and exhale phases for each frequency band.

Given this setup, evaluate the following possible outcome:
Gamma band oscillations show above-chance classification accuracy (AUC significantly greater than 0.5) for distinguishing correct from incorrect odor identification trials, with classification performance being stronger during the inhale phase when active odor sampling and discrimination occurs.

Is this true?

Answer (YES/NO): NO